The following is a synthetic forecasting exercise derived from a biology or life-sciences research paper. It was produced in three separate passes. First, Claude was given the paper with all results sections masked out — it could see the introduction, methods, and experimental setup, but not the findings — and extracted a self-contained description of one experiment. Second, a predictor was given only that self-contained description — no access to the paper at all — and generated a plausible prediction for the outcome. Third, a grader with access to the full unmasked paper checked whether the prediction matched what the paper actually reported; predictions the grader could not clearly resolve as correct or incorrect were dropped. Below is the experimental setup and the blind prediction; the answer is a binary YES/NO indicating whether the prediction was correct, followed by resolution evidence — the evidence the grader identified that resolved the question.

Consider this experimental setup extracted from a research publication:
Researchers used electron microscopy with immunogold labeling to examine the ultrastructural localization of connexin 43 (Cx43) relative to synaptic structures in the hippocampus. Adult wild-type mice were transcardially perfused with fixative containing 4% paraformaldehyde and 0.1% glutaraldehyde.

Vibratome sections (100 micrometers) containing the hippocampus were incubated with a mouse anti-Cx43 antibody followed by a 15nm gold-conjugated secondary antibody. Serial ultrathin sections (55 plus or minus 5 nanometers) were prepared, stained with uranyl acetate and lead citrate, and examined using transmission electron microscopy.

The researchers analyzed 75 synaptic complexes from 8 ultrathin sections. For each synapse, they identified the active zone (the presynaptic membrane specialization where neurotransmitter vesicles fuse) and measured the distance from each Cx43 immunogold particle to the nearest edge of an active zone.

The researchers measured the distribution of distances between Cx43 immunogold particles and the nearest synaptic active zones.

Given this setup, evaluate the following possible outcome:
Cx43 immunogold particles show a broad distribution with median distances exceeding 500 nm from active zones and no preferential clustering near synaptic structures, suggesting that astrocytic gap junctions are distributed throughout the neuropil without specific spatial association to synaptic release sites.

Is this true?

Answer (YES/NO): NO